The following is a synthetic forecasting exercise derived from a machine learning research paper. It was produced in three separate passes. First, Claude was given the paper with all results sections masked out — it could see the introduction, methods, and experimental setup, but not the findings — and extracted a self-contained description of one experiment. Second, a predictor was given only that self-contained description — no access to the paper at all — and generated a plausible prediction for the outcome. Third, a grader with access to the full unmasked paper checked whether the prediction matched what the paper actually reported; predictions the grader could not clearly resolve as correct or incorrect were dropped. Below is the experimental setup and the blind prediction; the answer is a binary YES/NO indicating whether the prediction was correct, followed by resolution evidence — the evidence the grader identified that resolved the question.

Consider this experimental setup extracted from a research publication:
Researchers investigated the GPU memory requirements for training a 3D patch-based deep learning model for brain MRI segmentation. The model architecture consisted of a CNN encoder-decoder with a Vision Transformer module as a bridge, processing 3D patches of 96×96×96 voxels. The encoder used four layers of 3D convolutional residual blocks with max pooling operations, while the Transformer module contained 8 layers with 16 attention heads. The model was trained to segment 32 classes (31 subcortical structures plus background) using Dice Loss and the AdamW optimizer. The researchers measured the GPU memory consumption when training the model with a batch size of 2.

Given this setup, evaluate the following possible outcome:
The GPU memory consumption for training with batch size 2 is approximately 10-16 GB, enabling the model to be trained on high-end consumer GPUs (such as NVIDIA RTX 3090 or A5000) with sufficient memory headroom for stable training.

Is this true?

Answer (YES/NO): NO